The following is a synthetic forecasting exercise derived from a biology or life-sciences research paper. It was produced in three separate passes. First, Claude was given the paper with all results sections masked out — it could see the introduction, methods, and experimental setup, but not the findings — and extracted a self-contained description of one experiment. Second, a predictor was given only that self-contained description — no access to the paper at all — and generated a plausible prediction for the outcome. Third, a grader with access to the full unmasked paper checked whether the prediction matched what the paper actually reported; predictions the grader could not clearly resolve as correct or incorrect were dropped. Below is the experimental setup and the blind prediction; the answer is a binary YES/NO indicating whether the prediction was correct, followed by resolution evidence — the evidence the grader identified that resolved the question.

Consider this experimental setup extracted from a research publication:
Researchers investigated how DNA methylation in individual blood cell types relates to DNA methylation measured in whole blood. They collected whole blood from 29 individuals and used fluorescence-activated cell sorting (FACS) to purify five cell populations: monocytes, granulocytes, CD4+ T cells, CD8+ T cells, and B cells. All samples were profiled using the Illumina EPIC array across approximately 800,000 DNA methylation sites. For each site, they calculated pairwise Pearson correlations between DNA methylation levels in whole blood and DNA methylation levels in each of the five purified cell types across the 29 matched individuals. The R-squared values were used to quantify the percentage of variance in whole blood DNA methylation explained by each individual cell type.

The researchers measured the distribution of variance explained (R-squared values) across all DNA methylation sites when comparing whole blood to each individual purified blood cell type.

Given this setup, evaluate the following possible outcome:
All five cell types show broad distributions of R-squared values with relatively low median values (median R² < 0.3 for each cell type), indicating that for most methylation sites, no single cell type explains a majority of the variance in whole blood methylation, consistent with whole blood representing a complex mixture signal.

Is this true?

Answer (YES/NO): NO